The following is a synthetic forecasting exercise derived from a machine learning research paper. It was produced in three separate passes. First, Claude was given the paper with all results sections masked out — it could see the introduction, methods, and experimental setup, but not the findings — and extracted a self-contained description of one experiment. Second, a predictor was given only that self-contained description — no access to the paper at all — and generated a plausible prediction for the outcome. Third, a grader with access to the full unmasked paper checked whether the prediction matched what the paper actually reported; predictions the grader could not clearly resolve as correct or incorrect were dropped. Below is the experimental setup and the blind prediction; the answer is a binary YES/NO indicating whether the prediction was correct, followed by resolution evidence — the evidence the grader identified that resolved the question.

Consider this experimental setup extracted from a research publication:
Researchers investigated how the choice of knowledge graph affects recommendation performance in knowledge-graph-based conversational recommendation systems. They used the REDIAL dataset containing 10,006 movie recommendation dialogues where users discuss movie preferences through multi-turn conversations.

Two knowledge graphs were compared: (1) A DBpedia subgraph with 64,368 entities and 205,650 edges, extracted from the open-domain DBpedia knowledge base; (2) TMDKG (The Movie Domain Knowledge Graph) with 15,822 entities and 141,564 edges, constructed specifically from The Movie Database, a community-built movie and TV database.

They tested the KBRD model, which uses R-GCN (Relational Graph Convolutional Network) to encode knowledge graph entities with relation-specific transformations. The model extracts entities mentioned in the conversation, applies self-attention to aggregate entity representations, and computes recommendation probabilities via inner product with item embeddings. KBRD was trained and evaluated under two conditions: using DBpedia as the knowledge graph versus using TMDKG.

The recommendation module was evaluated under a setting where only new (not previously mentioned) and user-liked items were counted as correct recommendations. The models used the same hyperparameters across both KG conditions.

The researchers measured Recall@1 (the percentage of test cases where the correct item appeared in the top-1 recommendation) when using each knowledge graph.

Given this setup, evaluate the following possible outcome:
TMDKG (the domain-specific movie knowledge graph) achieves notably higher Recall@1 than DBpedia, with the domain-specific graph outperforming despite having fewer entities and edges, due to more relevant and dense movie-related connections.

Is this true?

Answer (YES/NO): YES